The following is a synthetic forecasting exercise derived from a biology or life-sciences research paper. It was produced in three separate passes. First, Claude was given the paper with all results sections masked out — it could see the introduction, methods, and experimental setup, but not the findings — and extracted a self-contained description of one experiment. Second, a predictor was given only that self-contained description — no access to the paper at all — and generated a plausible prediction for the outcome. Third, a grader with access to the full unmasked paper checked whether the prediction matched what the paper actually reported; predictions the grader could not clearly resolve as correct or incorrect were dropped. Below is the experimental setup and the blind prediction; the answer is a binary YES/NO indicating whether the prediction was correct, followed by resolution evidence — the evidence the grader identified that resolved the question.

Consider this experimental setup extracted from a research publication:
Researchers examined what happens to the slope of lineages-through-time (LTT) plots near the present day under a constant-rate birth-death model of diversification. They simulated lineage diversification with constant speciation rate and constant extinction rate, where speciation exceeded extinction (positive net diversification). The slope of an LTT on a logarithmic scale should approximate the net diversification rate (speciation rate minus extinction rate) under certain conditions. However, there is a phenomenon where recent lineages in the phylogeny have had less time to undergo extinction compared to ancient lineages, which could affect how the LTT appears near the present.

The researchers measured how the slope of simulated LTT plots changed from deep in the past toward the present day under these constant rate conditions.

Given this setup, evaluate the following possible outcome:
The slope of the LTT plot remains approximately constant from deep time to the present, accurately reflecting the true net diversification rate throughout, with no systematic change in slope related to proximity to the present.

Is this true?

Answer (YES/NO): NO